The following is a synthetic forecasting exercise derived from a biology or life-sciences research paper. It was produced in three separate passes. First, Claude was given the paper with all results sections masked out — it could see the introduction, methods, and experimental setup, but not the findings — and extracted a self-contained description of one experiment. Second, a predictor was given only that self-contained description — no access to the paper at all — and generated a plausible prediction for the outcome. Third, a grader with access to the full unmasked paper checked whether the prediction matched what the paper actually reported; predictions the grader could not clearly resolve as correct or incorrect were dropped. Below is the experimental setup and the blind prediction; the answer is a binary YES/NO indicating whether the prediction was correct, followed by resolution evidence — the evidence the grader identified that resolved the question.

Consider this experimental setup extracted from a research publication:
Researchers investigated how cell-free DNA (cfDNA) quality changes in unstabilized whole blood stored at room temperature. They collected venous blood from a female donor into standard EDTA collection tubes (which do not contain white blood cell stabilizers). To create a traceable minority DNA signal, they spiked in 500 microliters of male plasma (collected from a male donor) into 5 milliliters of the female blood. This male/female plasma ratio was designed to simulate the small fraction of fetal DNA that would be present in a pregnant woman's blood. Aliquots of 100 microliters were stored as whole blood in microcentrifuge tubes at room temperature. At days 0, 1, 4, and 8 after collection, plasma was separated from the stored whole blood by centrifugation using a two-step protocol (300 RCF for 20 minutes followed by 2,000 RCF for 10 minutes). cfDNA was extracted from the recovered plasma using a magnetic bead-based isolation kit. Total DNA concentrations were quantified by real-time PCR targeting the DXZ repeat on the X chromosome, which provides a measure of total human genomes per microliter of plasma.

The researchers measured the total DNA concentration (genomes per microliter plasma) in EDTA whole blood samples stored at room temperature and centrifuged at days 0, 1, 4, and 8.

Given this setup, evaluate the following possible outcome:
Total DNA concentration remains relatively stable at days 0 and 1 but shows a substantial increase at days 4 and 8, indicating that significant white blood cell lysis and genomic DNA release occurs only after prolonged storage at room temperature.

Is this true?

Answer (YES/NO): NO